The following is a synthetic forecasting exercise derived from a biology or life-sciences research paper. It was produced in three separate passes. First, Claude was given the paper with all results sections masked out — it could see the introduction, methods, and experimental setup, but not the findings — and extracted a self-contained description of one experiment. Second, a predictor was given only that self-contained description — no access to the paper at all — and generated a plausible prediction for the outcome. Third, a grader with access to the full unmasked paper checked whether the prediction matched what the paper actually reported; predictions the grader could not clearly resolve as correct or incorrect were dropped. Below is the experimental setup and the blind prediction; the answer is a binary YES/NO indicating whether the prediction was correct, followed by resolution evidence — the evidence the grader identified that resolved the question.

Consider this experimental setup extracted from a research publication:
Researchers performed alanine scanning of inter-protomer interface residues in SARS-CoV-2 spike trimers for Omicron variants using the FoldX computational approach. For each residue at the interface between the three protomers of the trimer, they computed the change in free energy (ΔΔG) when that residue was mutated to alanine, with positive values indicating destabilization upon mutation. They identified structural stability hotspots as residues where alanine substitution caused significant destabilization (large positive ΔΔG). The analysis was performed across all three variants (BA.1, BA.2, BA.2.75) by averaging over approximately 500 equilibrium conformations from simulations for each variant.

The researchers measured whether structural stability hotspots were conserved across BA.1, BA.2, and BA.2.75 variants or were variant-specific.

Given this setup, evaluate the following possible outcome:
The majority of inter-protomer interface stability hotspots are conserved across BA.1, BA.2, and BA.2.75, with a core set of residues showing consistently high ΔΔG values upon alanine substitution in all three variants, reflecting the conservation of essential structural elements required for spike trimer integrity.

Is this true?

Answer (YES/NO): YES